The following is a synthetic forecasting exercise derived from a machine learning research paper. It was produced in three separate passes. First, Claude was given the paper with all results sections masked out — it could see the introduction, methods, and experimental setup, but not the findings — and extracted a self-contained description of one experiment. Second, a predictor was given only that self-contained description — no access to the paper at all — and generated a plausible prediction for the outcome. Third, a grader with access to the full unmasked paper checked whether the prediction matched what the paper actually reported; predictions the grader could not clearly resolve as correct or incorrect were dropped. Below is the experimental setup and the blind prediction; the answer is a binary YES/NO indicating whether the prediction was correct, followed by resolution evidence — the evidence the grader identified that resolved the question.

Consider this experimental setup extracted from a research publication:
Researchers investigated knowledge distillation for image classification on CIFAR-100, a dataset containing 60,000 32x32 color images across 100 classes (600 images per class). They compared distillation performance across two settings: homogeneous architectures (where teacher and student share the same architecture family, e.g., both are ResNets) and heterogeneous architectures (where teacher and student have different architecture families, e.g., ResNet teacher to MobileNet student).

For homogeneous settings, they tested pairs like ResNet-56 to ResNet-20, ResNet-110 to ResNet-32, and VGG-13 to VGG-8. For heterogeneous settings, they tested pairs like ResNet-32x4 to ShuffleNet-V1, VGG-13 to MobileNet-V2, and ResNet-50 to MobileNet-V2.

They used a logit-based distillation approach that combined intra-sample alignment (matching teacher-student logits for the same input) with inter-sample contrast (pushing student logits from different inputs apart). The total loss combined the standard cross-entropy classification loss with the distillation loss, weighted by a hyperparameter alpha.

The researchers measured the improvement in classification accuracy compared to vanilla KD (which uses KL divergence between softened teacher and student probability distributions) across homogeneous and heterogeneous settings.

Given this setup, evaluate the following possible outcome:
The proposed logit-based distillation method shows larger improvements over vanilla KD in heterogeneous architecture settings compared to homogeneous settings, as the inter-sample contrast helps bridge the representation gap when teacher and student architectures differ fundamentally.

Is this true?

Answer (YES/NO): YES